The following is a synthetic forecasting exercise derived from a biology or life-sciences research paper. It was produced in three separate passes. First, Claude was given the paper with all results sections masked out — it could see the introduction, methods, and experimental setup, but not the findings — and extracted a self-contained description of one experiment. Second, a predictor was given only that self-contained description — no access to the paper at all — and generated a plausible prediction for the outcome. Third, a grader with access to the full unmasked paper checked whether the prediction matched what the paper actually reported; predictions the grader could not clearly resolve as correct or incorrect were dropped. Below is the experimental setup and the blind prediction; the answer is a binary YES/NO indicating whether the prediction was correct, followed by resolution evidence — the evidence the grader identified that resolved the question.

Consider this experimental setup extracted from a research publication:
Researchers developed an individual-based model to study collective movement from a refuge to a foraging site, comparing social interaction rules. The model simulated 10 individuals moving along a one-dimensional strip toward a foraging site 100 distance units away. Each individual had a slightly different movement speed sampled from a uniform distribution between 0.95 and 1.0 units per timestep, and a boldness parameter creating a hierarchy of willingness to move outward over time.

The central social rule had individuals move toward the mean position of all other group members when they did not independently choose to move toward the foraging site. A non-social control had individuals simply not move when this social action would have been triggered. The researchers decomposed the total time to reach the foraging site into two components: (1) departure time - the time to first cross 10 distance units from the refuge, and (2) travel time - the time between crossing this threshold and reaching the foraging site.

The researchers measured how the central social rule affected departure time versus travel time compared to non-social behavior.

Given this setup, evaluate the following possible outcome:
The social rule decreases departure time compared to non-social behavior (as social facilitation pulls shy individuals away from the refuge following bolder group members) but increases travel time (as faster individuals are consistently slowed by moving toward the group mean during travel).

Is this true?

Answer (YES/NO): NO